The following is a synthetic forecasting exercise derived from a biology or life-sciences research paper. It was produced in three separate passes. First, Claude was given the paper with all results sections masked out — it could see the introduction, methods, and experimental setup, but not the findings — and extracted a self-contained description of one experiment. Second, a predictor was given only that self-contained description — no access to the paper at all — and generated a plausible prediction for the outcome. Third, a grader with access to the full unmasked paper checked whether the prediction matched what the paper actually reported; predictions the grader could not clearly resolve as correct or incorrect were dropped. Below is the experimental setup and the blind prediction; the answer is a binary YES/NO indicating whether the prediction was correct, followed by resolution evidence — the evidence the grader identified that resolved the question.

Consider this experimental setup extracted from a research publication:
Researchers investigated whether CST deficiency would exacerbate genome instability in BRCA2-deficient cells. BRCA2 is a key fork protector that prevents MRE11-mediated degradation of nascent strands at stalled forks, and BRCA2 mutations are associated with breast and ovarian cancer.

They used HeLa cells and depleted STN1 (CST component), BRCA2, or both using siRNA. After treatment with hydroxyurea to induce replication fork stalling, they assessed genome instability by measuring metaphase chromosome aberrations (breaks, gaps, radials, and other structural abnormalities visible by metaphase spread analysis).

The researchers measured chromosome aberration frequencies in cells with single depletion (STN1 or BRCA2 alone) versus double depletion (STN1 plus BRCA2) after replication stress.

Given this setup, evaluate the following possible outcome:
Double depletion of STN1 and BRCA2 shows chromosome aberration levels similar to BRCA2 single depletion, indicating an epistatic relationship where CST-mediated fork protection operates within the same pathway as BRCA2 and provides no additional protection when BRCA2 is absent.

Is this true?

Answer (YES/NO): NO